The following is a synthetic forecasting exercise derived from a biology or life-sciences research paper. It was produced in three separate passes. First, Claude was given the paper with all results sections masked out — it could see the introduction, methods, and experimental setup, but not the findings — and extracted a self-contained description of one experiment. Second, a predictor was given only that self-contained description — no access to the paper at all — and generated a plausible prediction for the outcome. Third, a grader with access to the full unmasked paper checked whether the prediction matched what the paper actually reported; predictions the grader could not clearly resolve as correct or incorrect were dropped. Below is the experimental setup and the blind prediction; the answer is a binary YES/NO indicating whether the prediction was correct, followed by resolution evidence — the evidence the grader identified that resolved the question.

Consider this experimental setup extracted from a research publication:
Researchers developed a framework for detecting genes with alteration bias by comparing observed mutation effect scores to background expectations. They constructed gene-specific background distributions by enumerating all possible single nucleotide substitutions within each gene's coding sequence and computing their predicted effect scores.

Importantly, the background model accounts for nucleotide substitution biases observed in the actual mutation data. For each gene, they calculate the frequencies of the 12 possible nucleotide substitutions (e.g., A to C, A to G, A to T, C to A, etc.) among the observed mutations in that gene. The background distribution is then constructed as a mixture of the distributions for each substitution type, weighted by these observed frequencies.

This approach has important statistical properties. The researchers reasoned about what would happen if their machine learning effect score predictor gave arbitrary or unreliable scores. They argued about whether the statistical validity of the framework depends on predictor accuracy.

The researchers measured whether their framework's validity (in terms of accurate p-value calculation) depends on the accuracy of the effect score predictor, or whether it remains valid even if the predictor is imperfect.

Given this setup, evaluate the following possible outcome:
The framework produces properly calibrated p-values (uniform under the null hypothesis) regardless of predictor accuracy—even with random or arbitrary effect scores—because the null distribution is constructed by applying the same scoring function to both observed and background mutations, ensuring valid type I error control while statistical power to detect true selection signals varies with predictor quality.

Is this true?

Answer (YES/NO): YES